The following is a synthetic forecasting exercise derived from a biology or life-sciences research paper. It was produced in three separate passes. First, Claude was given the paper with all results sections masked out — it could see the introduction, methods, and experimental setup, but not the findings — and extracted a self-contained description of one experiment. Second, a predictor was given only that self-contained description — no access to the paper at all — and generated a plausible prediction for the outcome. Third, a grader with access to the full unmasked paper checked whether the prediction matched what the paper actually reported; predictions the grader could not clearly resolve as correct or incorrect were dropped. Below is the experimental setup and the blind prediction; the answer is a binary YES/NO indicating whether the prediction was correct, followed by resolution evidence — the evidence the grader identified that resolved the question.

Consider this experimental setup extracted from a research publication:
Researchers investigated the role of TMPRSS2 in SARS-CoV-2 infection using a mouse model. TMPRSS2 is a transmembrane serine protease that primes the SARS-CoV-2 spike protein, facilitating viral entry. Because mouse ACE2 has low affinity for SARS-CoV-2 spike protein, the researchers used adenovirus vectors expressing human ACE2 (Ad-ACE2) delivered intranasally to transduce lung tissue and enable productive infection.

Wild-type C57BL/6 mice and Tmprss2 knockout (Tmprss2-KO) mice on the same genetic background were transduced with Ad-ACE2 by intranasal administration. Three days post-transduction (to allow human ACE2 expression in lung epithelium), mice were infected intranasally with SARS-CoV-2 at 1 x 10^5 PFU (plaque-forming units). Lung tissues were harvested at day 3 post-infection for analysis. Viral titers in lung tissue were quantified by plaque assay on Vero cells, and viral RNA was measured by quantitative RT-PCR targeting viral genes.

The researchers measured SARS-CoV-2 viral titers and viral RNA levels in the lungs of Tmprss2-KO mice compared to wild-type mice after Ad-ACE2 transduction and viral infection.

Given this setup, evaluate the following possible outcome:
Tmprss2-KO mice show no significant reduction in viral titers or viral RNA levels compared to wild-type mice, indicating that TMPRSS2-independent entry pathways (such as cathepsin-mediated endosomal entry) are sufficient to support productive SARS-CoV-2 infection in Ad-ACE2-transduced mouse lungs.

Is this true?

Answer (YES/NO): NO